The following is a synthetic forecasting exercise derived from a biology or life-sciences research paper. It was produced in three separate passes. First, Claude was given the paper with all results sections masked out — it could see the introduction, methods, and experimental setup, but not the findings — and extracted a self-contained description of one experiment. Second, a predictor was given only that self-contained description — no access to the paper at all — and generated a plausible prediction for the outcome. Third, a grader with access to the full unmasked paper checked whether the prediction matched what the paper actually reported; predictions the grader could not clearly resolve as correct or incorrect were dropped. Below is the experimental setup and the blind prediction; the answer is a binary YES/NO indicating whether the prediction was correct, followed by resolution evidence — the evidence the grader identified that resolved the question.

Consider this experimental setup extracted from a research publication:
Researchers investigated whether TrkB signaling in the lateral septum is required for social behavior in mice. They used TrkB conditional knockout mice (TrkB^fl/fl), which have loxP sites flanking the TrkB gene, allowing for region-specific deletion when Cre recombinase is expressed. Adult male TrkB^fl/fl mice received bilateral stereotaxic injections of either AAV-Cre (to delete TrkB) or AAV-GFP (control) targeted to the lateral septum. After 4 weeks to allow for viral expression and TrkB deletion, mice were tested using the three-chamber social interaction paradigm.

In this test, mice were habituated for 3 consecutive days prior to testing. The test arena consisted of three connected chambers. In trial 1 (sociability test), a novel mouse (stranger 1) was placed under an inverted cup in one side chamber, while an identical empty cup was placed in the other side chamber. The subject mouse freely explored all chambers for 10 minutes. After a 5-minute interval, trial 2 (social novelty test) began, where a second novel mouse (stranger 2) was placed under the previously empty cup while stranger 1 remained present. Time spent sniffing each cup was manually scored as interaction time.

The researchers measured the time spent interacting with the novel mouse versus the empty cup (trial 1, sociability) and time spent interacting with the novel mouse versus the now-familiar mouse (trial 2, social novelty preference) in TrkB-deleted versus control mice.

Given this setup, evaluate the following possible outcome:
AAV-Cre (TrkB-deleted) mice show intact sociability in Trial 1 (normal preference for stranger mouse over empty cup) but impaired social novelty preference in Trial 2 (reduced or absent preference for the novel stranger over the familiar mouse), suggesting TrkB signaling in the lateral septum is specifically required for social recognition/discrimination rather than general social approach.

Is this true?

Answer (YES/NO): YES